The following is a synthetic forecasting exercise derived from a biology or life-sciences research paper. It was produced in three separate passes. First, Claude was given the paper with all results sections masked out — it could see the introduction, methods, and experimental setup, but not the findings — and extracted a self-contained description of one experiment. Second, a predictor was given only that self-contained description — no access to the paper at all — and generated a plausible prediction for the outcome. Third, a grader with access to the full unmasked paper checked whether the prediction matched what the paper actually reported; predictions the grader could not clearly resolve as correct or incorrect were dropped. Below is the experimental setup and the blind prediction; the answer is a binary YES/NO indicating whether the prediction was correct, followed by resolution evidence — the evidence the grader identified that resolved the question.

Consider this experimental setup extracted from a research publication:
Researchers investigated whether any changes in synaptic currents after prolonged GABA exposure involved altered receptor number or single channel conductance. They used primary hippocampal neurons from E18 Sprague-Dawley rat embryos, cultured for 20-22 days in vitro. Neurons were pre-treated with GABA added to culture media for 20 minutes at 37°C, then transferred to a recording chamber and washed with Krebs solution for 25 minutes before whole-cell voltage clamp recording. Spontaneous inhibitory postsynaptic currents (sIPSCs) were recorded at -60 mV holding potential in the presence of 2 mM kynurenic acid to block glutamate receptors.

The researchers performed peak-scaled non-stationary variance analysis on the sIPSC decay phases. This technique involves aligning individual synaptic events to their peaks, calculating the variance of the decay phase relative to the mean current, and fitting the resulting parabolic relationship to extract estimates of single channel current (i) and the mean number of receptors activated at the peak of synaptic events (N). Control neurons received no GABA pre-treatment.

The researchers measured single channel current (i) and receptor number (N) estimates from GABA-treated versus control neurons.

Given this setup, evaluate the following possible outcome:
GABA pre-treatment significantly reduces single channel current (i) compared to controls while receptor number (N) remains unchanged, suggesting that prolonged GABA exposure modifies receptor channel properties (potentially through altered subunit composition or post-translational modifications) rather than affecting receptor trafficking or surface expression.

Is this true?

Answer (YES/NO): NO